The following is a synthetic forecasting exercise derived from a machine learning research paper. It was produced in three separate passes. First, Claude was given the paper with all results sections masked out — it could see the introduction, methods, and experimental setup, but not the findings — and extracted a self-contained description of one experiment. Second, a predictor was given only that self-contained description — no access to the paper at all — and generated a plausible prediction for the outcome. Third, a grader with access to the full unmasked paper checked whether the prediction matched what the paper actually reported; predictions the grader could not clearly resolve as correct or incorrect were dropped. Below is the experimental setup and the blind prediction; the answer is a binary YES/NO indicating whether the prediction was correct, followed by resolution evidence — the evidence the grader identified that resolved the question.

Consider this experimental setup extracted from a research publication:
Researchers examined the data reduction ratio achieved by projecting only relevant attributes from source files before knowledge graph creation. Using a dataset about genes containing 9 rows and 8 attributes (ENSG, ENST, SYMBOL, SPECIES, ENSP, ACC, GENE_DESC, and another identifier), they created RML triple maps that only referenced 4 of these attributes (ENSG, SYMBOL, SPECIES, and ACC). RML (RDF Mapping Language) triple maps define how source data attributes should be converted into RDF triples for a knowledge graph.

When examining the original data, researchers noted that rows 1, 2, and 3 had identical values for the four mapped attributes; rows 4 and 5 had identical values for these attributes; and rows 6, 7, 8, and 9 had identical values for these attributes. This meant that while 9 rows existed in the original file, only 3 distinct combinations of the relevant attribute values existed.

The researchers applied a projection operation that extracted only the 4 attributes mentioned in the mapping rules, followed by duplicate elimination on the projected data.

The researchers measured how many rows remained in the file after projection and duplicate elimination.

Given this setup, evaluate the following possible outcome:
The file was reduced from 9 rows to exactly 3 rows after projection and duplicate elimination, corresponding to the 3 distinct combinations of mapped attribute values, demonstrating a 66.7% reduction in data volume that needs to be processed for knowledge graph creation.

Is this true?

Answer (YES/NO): YES